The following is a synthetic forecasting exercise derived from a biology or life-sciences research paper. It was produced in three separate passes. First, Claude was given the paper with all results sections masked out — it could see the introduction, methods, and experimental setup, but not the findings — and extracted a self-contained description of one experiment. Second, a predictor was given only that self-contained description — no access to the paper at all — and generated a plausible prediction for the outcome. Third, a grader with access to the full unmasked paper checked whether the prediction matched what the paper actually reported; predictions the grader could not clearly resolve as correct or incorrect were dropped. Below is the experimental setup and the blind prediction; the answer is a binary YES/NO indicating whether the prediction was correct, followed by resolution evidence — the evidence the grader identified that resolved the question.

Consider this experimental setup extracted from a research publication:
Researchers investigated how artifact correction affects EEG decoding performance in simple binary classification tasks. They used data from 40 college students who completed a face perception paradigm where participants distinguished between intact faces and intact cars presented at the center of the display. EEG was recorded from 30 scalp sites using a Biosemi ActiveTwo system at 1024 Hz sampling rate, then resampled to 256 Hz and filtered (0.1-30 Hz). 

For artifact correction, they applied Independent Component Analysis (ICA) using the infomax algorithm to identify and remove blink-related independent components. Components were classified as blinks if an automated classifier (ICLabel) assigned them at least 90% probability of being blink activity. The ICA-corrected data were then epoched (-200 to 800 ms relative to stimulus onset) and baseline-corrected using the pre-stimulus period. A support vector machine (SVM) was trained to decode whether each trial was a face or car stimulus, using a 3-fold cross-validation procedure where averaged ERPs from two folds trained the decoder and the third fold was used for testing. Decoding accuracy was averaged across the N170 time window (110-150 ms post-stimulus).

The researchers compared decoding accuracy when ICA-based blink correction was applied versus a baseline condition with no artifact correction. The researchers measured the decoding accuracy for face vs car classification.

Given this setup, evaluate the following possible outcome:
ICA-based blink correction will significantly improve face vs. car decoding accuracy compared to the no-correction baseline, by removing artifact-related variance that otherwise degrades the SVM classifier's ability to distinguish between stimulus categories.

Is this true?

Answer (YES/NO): NO